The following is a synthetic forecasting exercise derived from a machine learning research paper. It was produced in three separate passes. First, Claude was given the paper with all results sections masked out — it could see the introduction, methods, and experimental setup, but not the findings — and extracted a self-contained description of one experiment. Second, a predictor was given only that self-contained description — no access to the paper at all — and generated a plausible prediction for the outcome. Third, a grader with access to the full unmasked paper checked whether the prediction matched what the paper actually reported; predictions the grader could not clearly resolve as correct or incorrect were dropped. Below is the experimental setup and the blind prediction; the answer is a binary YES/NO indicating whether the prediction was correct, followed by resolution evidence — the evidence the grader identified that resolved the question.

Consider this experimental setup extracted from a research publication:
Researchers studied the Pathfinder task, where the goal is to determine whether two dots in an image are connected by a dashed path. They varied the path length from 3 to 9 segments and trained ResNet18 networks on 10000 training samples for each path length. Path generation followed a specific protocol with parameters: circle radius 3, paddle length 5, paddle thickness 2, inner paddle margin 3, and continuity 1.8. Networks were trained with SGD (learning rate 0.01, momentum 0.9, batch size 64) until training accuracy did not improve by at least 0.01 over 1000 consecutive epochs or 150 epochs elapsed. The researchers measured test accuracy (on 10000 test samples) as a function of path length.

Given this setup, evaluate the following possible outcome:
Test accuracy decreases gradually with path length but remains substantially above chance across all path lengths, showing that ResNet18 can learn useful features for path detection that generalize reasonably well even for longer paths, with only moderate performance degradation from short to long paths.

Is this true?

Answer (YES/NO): NO